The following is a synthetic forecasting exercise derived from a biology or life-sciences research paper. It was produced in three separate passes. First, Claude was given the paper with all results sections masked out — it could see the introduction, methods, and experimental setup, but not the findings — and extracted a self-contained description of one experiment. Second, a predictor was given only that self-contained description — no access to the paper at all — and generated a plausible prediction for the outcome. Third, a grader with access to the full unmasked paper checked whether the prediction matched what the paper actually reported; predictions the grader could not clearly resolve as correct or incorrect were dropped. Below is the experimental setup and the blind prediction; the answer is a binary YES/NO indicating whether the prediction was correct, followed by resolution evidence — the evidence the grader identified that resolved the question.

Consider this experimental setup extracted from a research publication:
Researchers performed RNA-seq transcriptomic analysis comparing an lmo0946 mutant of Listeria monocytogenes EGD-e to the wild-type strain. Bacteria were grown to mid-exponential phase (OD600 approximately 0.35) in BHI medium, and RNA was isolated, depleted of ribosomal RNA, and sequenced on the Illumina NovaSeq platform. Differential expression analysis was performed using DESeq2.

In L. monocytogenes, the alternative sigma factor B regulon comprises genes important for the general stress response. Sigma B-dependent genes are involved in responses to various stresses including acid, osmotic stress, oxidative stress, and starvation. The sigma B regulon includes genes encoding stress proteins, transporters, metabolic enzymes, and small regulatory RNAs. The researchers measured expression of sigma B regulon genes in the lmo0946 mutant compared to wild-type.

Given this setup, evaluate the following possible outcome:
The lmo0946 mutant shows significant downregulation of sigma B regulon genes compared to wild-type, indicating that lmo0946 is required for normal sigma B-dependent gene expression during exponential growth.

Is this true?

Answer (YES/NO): YES